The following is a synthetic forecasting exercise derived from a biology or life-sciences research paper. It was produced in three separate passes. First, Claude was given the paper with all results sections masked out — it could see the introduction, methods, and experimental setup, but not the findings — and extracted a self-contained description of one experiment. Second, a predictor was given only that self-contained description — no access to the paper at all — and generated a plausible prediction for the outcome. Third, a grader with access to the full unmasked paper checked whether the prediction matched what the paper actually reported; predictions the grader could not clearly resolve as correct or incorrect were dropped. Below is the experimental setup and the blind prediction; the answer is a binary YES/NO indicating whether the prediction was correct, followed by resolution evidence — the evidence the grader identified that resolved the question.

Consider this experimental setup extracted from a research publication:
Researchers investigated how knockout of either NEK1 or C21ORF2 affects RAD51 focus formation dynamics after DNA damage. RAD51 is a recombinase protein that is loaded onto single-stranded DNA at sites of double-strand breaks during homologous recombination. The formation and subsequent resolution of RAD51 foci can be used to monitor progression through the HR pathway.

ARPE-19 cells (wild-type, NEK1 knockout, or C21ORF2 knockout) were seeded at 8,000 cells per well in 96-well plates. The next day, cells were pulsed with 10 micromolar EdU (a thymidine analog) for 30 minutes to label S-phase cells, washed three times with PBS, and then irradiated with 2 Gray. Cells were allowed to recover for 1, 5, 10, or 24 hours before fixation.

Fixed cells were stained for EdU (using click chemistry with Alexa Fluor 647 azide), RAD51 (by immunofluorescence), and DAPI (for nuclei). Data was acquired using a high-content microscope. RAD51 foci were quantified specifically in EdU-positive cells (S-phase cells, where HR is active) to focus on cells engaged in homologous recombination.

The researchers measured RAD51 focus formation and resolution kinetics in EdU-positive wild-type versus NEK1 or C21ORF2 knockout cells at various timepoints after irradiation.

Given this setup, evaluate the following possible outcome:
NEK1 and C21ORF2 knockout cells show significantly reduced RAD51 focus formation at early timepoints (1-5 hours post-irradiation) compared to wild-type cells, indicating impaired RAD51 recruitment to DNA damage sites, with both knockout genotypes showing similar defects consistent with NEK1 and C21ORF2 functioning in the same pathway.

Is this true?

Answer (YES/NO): NO